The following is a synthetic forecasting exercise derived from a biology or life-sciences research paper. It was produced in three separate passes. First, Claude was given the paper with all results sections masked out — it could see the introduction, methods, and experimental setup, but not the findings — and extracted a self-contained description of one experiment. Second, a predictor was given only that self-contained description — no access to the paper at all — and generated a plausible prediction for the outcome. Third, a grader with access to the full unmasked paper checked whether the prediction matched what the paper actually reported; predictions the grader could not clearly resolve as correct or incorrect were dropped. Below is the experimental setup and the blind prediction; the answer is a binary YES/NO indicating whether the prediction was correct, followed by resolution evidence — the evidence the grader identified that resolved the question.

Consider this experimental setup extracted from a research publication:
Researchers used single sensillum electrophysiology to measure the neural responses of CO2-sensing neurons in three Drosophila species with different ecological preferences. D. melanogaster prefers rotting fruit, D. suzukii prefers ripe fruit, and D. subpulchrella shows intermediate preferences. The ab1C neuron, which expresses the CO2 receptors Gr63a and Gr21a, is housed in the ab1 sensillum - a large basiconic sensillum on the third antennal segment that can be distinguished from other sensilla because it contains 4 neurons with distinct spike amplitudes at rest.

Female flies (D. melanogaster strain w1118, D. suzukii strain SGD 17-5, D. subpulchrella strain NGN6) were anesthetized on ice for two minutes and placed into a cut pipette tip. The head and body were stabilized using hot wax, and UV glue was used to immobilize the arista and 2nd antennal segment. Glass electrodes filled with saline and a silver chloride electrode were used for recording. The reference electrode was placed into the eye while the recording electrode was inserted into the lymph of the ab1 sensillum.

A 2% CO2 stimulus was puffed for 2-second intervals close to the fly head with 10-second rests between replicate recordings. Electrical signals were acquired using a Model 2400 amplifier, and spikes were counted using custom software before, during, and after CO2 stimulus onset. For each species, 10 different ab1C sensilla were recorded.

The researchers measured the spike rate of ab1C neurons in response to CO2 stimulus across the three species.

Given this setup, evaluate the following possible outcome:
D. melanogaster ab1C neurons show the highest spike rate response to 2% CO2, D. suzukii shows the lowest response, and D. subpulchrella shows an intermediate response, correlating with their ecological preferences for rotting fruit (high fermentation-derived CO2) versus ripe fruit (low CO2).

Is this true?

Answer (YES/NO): NO